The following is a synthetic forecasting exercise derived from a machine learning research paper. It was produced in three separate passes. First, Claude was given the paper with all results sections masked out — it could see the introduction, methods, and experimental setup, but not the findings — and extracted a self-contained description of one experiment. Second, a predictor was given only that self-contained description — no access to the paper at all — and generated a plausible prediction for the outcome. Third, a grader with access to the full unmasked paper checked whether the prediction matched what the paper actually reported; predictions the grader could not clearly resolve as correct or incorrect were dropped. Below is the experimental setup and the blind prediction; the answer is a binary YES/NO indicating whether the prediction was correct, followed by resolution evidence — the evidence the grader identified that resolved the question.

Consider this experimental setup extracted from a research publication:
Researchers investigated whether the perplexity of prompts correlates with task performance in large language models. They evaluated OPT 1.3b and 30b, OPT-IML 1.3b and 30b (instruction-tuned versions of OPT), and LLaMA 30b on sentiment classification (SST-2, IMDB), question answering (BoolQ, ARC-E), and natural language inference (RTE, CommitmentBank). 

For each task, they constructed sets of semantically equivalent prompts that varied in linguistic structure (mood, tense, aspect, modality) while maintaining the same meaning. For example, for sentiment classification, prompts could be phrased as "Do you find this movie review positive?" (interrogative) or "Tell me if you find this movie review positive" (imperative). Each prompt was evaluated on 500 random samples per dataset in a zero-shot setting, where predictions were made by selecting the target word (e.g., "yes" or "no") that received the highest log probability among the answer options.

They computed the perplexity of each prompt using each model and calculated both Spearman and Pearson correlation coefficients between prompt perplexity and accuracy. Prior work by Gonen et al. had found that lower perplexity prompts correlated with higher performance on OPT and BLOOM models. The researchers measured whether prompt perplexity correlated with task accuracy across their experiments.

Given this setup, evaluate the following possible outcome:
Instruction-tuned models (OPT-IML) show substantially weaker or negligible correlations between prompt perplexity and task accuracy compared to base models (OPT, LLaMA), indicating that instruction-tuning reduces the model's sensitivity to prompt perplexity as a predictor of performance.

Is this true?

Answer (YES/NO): NO